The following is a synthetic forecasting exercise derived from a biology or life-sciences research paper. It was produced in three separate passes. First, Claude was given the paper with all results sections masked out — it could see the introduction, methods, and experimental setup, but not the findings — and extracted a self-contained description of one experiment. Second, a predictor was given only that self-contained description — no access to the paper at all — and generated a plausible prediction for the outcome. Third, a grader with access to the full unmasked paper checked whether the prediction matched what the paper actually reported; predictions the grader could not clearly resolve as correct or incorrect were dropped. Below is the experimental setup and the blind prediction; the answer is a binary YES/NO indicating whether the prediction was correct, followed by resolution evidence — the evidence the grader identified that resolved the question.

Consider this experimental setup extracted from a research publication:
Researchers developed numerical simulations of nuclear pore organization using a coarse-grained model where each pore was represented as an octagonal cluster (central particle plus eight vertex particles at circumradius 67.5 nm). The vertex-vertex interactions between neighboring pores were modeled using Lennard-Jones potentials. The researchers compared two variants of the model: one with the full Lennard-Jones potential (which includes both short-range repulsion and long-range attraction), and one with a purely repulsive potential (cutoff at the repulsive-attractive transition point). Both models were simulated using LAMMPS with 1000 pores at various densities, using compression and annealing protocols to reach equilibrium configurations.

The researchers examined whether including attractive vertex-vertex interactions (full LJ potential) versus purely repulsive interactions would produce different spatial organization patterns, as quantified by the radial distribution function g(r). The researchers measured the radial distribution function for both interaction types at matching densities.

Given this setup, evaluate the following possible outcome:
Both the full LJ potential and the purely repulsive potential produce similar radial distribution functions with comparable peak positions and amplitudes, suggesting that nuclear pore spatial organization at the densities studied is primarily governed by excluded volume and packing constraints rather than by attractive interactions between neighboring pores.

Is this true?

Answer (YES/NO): YES